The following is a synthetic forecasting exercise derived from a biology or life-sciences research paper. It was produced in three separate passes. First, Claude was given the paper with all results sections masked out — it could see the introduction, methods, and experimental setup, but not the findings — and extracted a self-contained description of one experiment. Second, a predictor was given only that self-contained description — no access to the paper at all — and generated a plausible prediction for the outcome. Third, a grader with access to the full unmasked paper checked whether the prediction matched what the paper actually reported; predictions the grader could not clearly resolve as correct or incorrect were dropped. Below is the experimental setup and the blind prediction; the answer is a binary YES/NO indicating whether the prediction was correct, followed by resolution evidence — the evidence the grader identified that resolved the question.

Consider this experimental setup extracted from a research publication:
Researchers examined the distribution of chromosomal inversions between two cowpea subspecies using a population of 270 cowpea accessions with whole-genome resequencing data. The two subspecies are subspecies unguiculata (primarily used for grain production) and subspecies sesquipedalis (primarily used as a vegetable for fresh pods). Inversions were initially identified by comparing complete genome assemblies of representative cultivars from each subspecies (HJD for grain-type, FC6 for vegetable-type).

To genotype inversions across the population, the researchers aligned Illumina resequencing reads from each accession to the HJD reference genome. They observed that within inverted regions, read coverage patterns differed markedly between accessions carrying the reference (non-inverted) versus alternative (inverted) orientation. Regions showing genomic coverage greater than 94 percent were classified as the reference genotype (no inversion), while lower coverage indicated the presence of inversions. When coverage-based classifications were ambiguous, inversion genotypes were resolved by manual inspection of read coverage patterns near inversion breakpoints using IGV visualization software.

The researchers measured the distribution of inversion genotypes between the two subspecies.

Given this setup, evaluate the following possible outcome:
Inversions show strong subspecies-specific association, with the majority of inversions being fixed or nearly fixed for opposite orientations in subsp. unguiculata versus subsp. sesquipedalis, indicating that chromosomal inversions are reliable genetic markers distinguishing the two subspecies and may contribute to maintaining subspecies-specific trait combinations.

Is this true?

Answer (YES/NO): NO